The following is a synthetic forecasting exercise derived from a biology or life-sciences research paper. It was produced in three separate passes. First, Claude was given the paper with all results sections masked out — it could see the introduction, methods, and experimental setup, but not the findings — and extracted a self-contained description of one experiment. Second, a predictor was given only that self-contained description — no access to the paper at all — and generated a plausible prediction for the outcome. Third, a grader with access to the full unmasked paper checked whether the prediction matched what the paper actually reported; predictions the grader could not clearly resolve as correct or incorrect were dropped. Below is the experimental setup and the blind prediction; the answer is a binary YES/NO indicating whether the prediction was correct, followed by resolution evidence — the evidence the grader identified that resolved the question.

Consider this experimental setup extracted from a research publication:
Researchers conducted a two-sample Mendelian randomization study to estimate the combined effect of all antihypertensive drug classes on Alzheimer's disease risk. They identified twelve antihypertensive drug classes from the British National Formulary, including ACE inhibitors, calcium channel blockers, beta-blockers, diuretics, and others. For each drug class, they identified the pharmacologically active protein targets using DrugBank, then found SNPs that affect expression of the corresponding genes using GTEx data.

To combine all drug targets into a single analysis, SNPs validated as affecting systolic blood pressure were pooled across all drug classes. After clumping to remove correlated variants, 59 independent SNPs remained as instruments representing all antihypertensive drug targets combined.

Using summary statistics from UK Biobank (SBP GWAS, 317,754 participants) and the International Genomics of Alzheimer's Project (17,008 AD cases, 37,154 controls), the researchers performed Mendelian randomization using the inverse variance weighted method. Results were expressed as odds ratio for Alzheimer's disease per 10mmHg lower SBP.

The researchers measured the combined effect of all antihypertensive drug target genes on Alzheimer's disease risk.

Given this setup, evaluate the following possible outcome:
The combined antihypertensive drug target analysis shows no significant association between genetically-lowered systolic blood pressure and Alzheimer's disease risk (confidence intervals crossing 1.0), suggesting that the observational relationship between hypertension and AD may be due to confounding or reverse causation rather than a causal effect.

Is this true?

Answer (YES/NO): YES